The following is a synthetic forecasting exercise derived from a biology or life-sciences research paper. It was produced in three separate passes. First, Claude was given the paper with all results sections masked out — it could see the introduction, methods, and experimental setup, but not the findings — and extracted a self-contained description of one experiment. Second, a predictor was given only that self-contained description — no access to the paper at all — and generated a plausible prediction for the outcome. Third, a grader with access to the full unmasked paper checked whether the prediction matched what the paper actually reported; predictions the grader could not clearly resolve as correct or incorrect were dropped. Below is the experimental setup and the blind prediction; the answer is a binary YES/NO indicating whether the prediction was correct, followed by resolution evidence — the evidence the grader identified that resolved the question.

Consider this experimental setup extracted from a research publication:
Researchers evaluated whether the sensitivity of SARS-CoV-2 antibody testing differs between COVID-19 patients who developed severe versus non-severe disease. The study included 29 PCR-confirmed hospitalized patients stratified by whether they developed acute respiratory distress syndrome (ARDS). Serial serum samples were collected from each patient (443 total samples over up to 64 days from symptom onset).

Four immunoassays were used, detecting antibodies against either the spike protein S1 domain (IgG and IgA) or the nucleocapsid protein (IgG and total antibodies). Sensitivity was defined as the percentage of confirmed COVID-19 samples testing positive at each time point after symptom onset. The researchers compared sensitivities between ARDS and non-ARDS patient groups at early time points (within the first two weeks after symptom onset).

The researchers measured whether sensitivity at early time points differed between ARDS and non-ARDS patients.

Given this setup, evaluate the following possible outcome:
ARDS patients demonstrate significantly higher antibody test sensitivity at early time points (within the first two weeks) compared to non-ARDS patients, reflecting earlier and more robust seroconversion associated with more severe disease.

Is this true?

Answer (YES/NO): YES